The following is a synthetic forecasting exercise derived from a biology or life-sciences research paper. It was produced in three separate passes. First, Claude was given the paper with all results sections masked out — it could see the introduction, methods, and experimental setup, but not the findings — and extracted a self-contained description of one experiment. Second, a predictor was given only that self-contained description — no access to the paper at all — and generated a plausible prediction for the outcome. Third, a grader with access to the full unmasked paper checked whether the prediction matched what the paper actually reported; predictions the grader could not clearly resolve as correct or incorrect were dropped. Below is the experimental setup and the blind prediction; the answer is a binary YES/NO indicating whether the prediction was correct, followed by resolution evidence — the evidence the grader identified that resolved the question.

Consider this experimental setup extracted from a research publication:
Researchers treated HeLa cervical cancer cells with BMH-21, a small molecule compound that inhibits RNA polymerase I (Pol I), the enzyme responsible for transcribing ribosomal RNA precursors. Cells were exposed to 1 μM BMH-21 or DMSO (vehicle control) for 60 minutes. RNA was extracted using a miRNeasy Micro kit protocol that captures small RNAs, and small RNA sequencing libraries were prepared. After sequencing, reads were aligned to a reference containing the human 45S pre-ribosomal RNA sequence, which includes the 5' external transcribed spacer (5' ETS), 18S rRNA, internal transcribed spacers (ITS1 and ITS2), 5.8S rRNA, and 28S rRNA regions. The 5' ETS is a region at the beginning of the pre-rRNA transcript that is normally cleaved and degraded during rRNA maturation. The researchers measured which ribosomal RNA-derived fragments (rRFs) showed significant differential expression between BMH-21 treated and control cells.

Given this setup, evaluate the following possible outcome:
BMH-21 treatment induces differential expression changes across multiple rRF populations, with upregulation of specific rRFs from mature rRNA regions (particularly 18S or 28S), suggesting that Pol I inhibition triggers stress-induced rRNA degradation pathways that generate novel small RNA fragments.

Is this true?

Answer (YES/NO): YES